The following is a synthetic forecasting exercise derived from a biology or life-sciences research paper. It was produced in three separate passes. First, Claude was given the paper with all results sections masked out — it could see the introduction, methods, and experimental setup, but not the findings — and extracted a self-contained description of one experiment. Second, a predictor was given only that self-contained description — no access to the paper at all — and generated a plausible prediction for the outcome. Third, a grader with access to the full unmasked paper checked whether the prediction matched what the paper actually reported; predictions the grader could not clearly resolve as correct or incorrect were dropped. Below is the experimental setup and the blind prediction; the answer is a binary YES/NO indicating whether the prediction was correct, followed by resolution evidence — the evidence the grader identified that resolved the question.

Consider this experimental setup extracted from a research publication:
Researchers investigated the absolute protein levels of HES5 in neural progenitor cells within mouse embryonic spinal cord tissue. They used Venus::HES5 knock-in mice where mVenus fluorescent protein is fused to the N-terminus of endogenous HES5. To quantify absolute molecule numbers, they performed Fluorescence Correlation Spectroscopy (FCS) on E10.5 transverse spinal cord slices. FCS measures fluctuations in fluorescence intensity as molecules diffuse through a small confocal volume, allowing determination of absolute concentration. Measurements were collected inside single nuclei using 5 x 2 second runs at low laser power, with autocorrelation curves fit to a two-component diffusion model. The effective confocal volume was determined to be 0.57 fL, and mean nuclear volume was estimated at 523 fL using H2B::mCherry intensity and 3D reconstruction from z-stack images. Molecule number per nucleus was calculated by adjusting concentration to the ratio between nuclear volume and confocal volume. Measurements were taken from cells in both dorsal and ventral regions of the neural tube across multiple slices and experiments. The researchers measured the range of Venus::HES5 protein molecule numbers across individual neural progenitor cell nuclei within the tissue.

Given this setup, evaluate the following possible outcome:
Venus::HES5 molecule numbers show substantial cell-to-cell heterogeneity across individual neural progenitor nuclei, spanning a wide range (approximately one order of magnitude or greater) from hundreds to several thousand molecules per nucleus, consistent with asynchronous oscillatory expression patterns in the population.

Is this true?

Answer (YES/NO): NO